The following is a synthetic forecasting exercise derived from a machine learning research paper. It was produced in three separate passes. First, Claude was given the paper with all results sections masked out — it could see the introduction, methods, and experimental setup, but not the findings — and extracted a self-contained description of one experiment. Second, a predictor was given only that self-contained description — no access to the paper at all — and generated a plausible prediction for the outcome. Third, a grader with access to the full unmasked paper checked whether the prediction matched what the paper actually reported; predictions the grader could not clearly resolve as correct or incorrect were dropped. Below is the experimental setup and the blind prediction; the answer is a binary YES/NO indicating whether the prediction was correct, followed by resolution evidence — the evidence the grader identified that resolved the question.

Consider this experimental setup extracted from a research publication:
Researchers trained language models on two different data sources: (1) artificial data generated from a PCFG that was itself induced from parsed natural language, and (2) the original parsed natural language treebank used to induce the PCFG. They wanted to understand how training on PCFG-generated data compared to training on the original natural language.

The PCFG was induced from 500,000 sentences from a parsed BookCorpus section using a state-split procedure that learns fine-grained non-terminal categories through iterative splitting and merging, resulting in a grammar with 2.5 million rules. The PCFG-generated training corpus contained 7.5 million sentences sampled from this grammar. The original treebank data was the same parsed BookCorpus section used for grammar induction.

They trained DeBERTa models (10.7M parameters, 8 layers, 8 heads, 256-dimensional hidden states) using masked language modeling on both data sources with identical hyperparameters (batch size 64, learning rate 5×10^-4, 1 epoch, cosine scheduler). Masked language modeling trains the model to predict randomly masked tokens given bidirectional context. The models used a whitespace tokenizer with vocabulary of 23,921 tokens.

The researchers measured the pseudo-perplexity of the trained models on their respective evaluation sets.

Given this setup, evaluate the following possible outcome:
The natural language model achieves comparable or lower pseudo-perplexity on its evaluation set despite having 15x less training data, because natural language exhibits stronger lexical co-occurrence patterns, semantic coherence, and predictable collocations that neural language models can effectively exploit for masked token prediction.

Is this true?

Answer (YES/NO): YES